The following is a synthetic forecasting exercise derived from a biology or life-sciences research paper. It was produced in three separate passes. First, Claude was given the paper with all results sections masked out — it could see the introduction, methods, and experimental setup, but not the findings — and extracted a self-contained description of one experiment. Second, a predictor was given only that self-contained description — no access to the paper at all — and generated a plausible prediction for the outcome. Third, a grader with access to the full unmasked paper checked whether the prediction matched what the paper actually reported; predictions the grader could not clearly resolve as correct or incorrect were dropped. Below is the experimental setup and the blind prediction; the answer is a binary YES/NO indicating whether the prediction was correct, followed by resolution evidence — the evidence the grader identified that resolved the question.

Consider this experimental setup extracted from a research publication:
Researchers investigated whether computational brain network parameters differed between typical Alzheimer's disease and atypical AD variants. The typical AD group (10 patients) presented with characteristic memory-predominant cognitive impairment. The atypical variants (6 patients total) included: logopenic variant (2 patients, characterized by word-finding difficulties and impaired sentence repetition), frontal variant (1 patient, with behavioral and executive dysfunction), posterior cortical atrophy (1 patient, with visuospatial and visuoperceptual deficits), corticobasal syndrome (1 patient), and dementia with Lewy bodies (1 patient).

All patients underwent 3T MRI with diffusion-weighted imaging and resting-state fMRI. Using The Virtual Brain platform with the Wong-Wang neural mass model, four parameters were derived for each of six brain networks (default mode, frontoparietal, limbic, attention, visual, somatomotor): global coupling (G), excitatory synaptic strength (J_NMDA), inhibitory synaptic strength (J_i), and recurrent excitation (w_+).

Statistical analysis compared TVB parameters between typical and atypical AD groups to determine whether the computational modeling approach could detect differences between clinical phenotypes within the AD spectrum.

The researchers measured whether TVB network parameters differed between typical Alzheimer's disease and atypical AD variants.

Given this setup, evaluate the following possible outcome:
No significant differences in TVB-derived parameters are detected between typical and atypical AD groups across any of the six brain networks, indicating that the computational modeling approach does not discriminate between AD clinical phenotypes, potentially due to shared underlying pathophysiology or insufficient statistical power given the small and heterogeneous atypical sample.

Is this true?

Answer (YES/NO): NO